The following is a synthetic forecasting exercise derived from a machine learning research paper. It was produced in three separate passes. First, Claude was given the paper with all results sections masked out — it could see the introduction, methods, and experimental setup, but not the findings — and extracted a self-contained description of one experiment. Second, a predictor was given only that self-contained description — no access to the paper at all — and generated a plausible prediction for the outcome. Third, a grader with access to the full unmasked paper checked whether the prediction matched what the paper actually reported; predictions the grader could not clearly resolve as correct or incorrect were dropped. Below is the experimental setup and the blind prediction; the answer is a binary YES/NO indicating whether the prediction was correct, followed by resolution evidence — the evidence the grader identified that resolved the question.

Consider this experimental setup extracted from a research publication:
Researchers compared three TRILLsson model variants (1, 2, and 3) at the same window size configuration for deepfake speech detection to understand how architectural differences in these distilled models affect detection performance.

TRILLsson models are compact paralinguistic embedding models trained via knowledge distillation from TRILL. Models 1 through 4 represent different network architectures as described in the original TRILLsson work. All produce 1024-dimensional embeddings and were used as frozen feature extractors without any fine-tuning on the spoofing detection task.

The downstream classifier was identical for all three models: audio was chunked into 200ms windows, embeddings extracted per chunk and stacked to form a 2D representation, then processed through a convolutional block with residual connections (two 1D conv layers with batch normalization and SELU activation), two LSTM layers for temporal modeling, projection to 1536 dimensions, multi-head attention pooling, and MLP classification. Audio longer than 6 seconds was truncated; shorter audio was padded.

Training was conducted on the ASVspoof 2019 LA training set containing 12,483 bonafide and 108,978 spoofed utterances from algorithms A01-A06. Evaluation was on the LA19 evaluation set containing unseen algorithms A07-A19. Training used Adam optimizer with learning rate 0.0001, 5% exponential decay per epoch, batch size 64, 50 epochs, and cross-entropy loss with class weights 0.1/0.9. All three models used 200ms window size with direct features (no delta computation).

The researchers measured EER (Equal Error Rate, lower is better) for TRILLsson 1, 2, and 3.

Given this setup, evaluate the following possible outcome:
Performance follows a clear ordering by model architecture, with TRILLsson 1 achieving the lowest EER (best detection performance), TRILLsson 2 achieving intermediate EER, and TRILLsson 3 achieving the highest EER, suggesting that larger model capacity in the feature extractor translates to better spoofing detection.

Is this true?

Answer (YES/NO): NO